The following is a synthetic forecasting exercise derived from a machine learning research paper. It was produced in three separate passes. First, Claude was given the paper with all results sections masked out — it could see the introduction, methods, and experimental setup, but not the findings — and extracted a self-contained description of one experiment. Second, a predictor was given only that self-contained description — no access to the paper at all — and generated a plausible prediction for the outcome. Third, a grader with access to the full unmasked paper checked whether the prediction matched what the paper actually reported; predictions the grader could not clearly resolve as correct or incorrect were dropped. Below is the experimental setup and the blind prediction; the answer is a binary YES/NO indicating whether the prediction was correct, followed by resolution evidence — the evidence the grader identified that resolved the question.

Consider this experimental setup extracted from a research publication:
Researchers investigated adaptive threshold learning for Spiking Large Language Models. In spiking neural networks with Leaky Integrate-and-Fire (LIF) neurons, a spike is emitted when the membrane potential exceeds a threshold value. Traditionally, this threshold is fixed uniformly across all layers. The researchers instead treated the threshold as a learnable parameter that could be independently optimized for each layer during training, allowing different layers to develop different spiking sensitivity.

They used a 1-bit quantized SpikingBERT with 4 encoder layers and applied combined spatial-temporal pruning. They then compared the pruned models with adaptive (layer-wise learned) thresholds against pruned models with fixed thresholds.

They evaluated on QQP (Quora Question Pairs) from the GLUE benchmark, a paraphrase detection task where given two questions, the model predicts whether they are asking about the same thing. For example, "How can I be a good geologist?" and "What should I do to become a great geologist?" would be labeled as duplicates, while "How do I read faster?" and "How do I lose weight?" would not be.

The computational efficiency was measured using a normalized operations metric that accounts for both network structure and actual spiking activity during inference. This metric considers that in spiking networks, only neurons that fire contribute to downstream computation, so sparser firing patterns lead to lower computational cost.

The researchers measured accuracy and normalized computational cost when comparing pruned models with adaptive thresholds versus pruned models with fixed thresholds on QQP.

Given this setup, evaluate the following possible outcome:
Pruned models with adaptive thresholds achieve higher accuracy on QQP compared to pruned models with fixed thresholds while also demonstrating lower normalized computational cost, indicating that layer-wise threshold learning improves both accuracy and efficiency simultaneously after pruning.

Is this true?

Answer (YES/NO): NO